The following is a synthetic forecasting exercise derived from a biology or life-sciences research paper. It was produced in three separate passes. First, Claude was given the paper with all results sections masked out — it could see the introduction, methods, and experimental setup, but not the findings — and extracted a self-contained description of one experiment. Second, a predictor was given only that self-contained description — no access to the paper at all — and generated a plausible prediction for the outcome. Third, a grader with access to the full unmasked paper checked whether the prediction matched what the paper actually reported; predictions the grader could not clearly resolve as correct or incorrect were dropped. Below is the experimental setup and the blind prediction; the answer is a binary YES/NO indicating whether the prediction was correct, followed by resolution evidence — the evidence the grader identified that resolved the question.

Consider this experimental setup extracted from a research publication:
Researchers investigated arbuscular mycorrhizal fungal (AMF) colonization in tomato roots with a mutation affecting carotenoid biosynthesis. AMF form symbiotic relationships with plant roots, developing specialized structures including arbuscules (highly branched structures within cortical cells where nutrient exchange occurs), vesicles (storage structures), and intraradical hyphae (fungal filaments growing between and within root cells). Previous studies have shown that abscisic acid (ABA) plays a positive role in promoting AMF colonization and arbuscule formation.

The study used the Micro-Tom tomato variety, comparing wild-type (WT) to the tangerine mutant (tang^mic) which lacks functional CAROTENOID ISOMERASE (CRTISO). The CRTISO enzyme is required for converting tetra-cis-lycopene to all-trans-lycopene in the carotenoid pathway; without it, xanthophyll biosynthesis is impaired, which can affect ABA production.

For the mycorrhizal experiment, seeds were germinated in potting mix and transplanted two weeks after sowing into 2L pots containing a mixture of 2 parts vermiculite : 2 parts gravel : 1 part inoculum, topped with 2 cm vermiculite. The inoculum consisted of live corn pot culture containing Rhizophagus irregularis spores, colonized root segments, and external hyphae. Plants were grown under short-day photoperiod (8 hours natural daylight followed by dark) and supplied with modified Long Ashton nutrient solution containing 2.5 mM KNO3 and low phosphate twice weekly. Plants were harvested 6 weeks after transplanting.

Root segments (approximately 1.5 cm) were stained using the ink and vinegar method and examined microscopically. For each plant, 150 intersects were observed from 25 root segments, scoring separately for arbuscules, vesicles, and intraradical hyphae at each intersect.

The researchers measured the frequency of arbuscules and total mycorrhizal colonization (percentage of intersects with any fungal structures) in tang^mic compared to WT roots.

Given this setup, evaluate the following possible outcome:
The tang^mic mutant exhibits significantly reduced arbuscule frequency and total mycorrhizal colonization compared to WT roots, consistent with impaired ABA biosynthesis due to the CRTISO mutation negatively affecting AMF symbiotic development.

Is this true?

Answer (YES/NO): YES